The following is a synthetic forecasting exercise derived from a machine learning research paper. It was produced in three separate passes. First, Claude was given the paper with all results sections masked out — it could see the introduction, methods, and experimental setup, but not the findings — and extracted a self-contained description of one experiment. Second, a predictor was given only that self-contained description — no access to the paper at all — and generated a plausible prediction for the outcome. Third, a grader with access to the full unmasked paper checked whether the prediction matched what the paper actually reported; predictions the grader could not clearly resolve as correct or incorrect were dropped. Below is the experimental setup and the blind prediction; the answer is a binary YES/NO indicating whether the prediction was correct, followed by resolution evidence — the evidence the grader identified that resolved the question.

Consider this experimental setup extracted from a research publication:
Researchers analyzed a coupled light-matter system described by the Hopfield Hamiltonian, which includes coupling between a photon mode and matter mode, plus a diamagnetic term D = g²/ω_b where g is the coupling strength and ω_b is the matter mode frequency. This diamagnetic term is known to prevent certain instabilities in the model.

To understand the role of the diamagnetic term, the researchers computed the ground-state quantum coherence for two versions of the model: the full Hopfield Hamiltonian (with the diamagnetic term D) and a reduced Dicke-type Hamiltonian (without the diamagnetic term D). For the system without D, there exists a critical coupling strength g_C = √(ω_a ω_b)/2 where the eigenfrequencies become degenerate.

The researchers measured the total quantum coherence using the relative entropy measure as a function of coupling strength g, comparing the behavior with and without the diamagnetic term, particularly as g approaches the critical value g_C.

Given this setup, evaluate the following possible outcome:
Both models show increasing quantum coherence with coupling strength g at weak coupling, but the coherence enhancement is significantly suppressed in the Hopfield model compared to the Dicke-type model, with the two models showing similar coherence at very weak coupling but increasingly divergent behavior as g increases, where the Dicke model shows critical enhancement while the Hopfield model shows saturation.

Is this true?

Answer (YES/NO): NO